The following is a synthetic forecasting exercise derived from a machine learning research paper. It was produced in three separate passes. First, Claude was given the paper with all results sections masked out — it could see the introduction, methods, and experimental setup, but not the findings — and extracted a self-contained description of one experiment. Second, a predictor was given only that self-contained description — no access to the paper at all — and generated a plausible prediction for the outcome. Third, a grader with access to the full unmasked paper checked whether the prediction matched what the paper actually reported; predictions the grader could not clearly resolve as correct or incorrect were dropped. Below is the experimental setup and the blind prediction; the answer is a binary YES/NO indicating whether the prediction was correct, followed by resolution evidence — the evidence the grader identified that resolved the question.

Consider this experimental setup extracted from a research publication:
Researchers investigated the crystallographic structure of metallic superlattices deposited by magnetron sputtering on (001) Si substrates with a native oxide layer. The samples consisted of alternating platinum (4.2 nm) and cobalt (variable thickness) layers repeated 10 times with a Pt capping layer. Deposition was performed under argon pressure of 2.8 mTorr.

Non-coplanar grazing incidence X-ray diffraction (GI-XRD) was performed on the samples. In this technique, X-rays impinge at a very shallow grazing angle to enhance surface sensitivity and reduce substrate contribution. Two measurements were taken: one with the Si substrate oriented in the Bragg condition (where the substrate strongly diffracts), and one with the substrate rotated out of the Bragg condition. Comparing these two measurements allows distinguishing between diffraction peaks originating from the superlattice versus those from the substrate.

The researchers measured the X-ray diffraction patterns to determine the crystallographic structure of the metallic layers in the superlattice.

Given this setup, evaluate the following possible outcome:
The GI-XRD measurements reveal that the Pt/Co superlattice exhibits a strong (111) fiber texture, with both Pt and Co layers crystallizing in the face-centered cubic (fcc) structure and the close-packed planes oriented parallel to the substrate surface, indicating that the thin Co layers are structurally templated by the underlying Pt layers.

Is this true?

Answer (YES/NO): NO